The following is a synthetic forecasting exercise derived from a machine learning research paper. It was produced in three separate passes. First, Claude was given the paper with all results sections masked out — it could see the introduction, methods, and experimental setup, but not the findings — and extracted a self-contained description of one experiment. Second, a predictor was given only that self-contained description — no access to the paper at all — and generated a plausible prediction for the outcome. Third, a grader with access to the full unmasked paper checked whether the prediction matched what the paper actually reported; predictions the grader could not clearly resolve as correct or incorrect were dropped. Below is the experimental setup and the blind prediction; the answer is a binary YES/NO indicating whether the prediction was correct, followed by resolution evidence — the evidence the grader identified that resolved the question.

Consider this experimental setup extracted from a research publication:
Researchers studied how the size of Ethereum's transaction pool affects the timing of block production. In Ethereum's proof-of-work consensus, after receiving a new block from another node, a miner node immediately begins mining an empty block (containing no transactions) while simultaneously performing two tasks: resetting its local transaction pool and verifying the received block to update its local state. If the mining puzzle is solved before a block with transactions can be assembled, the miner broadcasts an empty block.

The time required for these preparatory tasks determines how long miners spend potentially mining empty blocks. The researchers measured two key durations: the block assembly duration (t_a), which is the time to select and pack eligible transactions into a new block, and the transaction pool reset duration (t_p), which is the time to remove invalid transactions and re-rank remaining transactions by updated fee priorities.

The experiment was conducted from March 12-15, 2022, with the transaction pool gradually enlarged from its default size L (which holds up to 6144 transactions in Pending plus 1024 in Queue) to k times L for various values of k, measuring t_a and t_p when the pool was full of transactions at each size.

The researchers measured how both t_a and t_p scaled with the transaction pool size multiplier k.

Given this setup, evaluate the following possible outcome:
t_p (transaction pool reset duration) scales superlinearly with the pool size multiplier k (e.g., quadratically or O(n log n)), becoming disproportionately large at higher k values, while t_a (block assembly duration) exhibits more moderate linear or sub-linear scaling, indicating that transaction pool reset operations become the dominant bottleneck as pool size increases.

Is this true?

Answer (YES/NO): NO